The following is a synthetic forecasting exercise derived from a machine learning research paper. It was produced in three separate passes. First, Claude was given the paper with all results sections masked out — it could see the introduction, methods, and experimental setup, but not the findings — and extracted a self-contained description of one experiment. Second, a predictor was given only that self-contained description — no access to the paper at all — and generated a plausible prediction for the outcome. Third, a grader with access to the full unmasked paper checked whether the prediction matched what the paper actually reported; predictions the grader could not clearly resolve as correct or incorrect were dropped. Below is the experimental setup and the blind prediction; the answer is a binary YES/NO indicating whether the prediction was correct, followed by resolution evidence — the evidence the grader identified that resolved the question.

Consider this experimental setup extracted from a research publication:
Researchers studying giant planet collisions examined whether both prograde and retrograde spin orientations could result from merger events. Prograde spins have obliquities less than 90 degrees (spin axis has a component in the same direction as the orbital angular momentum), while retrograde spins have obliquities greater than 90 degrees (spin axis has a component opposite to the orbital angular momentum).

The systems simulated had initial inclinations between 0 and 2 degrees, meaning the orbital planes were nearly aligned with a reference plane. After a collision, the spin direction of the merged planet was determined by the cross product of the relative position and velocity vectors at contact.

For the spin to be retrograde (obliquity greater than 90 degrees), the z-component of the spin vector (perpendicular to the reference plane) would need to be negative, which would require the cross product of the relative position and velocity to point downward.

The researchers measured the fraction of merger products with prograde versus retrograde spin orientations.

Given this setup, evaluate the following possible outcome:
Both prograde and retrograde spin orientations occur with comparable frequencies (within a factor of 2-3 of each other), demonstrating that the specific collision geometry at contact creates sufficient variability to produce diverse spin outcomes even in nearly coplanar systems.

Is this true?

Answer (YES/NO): YES